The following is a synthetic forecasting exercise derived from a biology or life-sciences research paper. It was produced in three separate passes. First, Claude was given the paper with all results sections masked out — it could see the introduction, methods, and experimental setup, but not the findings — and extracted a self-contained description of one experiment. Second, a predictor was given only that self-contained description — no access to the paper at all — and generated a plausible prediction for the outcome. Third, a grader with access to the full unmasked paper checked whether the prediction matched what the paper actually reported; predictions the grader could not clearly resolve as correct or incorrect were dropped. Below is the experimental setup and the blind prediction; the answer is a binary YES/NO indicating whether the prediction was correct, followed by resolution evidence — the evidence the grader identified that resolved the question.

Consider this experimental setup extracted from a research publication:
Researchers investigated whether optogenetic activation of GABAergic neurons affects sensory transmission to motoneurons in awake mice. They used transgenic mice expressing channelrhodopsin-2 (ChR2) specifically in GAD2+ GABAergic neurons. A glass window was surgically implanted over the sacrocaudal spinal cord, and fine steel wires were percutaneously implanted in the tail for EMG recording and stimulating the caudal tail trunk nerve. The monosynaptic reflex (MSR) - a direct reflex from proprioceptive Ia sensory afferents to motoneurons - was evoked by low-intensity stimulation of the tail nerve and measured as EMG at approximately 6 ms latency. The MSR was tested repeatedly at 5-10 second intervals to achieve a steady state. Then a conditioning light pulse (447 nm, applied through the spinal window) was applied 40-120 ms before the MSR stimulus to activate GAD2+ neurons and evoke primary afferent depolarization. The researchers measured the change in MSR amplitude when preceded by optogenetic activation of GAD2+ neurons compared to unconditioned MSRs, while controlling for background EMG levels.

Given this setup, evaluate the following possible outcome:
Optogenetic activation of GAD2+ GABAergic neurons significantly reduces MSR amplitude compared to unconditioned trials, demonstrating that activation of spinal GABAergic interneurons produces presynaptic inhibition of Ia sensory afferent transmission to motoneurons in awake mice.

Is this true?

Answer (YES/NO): NO